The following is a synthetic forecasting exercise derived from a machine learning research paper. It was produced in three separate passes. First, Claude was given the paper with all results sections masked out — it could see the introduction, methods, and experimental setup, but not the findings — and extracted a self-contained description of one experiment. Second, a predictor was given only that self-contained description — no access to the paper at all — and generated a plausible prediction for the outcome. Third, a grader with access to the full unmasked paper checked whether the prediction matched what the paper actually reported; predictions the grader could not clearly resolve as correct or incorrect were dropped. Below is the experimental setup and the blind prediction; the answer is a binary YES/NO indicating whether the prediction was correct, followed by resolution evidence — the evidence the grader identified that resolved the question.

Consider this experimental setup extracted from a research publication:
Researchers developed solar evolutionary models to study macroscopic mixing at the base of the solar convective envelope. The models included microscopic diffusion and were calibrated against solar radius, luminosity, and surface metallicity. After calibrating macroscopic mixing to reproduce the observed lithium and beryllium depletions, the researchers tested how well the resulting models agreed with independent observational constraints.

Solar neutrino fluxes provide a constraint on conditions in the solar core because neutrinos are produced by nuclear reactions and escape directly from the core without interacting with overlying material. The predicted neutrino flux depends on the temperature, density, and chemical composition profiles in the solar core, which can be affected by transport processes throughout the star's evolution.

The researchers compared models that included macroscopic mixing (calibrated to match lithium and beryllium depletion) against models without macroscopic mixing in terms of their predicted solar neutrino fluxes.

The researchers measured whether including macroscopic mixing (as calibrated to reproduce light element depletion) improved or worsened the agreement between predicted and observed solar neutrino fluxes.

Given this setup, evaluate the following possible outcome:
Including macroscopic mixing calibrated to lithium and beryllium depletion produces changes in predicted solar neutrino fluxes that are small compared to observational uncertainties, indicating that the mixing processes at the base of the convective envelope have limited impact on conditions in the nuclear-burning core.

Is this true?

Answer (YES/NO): NO